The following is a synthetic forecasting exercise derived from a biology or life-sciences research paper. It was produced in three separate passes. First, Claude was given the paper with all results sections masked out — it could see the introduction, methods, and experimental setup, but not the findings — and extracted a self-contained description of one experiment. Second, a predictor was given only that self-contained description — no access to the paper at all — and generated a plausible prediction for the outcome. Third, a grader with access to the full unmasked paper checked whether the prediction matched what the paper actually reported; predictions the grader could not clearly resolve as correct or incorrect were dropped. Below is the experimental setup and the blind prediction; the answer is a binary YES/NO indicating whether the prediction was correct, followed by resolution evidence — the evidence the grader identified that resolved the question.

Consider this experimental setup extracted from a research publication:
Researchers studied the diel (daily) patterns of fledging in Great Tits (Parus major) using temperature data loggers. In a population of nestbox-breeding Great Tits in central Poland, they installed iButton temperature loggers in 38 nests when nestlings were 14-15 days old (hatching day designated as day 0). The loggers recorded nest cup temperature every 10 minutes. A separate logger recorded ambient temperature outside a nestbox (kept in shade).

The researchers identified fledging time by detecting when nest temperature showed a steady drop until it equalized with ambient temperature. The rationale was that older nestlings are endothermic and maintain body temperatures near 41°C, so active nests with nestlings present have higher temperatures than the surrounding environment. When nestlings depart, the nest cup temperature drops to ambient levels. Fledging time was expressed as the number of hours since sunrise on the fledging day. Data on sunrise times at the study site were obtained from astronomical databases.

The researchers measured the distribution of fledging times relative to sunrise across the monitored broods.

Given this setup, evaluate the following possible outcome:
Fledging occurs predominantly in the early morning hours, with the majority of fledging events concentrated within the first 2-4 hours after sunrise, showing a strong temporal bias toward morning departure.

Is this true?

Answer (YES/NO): YES